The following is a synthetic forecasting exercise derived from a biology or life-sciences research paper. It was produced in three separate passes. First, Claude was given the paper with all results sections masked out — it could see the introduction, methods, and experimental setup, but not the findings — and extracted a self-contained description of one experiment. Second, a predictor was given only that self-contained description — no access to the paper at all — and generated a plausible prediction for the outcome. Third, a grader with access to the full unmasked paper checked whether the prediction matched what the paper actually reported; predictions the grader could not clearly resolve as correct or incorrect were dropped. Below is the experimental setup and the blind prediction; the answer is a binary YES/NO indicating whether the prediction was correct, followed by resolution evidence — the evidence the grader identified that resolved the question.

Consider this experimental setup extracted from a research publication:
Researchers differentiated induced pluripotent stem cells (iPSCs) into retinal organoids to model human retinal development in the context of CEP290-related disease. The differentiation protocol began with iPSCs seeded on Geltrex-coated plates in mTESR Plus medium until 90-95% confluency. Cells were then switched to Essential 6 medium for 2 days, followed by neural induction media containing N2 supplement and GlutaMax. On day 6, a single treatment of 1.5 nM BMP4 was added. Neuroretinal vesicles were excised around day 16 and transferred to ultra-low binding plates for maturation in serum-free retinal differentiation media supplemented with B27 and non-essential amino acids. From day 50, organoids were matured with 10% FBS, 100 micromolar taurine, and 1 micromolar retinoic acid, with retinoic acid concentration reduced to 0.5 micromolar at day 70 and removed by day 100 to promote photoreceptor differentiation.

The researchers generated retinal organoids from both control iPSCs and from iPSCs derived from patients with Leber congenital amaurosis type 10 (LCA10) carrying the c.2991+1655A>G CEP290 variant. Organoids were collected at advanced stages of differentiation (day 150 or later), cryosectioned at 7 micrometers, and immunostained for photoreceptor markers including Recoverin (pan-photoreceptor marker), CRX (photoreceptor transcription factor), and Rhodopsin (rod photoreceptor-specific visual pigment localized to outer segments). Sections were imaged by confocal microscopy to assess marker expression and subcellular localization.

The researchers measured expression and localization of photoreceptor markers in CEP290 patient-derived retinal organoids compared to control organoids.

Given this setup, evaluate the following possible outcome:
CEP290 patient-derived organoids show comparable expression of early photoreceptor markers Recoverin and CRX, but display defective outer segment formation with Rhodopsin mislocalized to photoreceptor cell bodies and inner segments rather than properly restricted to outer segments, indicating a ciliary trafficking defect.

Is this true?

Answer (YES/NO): YES